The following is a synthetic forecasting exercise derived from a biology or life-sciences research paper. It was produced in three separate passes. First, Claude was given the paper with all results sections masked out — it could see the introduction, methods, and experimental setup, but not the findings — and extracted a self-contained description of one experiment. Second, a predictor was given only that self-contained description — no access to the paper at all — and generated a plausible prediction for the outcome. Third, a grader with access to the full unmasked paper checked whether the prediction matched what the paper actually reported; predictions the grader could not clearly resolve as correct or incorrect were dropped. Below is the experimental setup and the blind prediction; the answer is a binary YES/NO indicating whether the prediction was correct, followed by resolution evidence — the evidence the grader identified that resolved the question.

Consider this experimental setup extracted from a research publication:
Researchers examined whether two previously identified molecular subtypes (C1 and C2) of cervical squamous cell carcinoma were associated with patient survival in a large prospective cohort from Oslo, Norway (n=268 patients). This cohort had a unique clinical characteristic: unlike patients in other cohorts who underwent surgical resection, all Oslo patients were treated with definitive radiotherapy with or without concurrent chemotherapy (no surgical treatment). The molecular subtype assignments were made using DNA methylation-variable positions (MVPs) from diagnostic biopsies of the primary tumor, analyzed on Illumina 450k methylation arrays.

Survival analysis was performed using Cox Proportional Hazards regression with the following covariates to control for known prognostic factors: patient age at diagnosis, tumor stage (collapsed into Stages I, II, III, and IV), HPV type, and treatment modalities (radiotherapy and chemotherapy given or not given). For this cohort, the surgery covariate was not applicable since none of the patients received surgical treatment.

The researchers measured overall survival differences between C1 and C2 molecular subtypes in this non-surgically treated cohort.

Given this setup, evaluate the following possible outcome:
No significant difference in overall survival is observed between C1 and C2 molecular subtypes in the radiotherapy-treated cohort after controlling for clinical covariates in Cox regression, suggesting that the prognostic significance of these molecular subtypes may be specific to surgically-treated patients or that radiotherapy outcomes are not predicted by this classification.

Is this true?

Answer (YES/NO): NO